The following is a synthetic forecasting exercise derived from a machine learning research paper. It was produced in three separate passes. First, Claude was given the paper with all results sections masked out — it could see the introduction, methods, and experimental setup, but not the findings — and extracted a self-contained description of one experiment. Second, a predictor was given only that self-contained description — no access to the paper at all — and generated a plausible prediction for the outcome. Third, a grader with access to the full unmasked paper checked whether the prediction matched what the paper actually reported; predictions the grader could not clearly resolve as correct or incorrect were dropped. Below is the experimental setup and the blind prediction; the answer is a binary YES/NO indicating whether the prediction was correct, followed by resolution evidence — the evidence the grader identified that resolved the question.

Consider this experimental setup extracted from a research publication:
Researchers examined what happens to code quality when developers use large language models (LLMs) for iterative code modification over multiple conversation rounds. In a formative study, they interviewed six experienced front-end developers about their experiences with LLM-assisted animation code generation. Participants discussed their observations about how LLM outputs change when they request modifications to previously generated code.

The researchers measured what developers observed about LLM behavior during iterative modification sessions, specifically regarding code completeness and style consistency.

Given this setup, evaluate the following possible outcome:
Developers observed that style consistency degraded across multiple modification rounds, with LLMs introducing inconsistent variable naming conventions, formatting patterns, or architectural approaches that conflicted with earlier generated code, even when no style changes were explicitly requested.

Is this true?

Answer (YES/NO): NO